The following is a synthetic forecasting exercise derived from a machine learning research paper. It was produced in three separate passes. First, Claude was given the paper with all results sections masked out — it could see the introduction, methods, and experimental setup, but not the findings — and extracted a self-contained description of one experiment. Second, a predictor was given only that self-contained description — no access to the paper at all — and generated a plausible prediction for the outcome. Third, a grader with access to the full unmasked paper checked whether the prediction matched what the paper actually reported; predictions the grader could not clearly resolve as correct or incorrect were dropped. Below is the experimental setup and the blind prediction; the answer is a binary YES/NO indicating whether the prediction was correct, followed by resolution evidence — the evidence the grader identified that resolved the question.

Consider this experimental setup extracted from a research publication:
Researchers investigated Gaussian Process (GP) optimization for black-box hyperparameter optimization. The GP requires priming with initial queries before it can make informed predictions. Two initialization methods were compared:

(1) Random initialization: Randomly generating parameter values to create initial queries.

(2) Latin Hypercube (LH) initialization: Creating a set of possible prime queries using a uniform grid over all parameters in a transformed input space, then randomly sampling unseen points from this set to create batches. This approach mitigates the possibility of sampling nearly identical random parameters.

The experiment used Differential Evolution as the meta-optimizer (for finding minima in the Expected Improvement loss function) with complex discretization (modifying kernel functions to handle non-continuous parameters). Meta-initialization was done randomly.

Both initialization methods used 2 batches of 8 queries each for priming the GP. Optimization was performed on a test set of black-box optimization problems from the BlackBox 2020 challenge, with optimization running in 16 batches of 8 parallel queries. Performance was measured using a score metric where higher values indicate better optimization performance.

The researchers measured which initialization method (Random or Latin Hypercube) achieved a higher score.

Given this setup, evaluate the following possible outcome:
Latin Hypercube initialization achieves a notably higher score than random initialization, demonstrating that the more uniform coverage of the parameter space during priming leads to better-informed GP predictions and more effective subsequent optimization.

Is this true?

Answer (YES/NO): NO